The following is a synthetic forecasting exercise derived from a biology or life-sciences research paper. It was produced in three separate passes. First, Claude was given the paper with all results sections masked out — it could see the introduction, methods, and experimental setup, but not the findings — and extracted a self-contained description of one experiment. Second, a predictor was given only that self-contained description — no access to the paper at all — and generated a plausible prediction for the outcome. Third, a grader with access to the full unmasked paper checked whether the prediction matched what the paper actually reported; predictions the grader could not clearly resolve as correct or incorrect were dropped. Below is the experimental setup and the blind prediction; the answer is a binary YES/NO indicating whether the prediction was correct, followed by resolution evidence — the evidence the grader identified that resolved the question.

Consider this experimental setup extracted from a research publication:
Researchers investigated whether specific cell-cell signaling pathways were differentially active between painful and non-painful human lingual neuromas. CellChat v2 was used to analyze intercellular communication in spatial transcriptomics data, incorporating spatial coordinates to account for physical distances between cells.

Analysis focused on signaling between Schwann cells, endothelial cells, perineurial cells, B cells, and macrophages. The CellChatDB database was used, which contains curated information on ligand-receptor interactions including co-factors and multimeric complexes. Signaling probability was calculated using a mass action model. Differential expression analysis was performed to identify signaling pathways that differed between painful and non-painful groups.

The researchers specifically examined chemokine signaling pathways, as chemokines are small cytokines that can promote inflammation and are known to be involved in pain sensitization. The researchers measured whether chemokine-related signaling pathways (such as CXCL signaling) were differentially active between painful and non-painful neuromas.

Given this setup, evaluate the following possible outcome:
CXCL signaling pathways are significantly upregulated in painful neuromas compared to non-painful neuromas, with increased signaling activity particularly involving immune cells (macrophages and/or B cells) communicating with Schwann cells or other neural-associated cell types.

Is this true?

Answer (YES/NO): YES